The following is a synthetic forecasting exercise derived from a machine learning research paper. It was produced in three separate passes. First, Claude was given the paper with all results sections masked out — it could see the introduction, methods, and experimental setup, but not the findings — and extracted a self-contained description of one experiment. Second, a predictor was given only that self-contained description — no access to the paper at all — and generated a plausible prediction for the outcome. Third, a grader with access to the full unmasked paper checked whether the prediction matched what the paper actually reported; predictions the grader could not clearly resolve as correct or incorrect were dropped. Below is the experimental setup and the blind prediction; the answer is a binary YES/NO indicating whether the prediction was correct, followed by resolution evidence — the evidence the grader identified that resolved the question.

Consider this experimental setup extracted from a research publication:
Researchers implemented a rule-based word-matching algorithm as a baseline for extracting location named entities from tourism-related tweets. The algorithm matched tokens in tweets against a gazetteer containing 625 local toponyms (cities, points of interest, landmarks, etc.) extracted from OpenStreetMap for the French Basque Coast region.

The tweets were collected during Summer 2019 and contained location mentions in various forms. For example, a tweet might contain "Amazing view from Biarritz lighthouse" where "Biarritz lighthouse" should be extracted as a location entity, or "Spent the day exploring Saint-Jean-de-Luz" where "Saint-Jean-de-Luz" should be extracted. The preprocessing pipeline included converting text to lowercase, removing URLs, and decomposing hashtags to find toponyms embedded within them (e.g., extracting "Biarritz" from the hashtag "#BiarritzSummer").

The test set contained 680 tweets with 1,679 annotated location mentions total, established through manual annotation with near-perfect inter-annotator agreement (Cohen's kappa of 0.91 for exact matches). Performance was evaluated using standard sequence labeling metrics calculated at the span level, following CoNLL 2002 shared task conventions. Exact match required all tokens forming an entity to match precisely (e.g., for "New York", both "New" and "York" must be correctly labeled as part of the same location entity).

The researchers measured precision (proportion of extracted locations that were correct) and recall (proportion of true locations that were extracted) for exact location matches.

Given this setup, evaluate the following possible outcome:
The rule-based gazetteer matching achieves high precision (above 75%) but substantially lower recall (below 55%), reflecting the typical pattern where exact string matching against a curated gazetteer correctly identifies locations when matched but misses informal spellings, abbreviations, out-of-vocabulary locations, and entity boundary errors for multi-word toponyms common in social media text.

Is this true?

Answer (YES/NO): NO